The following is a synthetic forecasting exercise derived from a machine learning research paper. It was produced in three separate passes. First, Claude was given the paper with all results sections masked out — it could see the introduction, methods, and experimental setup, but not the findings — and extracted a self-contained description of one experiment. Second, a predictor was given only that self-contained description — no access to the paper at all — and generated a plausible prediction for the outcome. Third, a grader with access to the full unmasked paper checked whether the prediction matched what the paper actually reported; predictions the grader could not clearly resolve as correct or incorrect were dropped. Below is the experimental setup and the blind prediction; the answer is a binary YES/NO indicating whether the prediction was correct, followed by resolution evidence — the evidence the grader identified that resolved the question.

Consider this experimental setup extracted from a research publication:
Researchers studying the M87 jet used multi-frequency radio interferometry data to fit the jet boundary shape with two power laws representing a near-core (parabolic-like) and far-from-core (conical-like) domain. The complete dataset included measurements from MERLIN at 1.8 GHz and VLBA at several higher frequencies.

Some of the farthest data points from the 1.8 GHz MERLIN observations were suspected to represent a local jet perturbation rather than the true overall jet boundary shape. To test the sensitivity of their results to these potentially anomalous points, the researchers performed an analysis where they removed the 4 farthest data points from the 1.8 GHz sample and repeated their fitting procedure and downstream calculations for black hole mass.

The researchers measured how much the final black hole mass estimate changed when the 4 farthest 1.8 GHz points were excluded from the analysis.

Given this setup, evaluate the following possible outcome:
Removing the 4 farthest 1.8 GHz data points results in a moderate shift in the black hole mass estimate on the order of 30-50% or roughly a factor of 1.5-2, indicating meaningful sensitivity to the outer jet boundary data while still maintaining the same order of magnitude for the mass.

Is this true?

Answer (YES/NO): NO